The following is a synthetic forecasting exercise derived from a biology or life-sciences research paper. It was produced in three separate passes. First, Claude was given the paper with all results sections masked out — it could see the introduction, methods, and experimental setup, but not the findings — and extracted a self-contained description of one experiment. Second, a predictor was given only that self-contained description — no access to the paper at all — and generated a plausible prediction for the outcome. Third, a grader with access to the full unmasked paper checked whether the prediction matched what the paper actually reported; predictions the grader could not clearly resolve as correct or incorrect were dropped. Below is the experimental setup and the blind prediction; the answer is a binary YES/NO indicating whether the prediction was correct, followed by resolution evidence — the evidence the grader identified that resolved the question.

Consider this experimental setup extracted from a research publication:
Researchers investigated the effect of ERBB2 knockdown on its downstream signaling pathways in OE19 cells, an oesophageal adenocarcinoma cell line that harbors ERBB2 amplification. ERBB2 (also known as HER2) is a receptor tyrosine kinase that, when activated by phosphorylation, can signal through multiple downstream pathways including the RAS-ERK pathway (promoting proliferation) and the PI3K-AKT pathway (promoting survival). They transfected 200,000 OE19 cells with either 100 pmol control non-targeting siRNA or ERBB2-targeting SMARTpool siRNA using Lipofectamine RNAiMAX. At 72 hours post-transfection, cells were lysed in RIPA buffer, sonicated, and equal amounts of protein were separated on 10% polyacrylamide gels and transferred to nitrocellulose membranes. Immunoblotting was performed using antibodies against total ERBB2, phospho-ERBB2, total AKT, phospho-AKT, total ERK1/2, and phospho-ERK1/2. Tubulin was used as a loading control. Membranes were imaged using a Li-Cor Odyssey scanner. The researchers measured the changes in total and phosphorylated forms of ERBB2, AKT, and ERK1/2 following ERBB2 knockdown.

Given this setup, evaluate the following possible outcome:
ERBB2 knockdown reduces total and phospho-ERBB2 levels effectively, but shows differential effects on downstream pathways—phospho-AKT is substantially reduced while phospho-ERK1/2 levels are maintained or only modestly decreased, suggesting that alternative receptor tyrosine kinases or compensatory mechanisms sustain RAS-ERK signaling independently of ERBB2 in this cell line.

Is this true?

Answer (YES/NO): NO